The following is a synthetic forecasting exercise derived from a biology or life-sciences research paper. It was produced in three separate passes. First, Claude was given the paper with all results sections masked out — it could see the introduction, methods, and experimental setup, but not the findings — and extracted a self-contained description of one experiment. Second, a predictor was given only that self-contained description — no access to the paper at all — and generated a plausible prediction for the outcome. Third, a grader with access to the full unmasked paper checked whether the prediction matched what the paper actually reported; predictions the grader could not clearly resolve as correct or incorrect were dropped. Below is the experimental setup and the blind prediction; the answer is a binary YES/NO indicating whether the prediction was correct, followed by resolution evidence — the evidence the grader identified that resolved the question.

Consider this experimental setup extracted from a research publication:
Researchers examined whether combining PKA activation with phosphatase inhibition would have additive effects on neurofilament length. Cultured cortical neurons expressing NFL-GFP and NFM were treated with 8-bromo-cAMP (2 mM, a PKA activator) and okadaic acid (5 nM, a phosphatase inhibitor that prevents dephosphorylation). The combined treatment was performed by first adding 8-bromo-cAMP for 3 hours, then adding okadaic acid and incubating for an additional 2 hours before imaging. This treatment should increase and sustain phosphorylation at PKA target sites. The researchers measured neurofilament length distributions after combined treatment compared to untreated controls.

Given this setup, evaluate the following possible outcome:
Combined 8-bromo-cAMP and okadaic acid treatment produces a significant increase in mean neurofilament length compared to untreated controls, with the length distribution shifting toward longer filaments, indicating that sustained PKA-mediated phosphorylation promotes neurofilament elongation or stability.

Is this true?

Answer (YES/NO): NO